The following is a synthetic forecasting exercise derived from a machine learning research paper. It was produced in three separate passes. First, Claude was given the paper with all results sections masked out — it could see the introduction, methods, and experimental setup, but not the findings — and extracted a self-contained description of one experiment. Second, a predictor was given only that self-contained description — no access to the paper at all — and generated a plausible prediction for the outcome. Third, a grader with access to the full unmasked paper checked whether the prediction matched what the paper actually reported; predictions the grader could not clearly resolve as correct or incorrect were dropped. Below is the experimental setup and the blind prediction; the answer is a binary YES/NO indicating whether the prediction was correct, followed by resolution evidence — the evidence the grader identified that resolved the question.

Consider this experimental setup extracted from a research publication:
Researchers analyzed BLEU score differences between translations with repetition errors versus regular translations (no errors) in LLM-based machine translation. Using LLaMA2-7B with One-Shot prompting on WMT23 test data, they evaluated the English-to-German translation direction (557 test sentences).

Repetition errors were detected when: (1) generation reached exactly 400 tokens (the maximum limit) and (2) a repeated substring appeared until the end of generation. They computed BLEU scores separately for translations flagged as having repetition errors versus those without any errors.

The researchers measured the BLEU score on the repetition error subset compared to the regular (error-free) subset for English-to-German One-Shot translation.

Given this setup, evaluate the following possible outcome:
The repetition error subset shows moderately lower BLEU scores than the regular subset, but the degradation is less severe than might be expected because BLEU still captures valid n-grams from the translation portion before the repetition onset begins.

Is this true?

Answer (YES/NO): NO